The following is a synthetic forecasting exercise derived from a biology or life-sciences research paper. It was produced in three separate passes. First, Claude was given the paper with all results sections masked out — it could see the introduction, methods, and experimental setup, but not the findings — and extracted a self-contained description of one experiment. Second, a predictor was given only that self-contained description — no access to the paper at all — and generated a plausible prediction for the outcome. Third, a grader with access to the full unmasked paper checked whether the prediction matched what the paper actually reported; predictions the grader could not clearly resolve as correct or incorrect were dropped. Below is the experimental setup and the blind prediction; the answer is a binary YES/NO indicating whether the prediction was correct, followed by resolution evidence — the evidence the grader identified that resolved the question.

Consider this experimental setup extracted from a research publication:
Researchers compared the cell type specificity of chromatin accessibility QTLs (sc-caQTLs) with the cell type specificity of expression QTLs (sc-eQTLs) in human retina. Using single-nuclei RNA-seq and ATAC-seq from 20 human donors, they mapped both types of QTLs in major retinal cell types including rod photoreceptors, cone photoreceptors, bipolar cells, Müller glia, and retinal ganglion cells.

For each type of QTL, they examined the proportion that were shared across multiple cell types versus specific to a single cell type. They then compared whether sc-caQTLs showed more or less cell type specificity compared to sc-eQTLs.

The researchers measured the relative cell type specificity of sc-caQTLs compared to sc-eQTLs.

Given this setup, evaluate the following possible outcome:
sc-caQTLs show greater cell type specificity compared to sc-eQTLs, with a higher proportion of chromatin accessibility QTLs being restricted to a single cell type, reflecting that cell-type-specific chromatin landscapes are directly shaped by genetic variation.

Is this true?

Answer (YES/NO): NO